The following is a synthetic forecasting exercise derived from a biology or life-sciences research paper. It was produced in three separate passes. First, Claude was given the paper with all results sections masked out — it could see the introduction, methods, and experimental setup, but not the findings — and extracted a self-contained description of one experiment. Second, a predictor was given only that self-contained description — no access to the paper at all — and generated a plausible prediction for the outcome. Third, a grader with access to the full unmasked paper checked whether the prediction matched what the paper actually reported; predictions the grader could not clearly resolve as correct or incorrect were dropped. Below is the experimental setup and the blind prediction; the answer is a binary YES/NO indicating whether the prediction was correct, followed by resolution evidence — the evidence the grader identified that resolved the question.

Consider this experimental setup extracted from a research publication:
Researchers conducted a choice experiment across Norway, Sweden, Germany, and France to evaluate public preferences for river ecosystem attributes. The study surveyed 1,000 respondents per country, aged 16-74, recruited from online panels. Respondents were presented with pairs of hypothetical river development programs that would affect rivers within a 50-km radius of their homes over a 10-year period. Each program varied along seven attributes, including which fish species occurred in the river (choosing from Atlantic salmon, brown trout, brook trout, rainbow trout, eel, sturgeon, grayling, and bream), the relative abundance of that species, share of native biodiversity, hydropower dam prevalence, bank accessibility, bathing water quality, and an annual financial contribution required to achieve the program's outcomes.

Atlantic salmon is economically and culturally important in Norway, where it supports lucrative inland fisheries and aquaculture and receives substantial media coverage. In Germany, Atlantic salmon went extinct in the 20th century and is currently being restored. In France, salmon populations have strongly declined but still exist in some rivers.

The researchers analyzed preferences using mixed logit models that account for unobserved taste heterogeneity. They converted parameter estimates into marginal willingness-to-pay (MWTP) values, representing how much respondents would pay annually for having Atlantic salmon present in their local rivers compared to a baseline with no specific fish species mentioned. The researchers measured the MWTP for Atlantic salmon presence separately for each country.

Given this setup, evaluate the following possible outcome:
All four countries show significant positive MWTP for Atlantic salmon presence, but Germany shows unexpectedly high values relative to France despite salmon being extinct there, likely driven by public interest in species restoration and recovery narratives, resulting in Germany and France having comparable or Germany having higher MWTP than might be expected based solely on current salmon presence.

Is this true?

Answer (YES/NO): NO